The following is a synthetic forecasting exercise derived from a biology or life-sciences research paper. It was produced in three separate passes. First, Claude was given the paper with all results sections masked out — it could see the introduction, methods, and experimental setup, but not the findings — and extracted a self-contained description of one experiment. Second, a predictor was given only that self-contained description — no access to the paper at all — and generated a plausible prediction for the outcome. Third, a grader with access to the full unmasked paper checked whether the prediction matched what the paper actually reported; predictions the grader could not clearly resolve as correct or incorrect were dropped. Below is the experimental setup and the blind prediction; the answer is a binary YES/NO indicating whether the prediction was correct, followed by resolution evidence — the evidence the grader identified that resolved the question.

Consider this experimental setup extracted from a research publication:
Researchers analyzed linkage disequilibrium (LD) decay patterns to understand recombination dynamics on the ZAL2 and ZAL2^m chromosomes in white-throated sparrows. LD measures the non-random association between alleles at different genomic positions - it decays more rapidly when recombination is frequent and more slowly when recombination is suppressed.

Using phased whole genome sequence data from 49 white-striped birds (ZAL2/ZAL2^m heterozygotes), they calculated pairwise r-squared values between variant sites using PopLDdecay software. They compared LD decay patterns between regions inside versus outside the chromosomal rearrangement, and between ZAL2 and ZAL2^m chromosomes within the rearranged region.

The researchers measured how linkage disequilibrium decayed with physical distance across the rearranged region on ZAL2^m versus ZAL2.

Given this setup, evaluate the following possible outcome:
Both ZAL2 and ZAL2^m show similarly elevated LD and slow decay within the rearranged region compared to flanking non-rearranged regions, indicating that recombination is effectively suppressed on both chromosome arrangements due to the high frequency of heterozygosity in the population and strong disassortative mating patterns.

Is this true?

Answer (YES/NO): NO